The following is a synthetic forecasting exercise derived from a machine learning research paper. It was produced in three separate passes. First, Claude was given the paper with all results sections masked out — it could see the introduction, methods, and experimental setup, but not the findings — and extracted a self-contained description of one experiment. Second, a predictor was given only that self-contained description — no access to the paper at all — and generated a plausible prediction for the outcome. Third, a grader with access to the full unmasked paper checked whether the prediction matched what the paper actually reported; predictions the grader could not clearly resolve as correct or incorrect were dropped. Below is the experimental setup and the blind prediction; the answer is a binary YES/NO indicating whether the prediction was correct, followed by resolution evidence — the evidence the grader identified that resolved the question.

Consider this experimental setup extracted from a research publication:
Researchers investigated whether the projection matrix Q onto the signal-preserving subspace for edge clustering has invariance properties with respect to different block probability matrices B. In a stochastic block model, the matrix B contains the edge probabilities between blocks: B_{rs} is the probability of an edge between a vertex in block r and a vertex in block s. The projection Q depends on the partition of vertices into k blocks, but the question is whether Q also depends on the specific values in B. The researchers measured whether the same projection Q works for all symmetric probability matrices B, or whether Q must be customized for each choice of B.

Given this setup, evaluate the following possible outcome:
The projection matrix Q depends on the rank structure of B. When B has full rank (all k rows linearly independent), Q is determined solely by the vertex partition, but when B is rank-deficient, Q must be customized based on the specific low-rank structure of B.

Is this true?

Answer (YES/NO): NO